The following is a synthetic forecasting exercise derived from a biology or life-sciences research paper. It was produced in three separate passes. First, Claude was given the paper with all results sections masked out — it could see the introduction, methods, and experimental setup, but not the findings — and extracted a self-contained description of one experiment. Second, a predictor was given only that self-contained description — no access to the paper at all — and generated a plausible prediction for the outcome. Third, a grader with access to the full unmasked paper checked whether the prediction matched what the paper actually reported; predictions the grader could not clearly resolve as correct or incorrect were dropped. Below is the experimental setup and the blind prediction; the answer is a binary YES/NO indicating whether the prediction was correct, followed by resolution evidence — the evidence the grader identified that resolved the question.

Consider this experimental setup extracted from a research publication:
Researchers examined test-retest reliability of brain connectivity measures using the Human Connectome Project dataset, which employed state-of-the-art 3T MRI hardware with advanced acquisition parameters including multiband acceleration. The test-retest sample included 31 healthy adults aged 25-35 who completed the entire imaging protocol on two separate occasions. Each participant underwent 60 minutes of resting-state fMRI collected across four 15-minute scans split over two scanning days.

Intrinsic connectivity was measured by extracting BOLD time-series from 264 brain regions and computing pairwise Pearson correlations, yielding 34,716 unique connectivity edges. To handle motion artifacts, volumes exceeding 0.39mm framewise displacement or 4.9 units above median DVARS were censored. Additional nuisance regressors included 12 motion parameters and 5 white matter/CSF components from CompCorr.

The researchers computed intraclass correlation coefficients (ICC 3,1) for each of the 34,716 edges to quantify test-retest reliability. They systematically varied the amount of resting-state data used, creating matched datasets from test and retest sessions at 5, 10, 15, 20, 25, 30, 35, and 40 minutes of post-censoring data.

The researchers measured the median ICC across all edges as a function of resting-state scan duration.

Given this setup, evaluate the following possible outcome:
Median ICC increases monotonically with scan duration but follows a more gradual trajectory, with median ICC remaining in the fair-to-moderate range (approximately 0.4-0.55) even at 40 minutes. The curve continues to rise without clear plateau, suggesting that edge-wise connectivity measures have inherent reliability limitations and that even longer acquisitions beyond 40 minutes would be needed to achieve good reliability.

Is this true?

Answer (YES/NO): NO